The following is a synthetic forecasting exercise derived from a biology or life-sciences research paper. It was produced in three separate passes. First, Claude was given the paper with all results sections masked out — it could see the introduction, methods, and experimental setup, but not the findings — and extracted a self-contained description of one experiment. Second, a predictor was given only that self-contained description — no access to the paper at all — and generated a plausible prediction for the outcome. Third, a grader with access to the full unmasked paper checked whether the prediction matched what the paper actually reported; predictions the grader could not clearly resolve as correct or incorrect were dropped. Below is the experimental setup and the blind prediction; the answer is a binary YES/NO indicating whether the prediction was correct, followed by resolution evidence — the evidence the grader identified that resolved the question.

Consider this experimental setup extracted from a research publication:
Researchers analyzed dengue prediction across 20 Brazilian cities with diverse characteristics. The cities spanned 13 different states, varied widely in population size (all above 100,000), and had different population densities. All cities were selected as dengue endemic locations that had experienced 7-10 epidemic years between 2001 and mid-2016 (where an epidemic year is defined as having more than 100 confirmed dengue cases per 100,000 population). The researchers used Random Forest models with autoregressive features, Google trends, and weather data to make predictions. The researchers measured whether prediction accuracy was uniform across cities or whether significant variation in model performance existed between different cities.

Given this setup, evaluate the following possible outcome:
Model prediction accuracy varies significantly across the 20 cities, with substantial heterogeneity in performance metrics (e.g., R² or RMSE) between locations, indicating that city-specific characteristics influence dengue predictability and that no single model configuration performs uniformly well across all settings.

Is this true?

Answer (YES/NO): YES